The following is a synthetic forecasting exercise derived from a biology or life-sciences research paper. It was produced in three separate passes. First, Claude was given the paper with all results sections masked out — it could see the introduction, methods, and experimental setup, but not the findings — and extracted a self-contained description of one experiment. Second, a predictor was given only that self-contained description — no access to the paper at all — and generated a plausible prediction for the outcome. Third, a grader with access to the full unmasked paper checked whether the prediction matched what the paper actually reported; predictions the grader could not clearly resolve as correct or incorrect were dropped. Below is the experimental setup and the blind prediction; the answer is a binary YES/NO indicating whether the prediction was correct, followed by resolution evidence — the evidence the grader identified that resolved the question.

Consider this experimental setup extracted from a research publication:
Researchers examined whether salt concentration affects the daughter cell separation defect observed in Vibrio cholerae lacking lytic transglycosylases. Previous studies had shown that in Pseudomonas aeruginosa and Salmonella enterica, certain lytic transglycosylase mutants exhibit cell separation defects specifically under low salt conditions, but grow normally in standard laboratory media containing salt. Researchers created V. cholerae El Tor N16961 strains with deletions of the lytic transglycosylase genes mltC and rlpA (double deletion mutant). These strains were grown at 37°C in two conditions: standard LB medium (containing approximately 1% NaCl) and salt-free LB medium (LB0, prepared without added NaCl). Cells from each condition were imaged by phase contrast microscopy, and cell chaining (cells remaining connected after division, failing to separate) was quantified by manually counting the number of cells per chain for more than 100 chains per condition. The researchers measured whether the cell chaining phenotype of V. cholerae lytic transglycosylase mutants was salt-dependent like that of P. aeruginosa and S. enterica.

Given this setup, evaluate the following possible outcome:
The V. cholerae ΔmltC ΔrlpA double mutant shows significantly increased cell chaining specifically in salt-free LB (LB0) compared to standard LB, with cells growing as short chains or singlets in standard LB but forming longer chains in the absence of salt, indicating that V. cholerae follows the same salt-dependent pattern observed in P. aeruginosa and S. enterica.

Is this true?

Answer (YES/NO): NO